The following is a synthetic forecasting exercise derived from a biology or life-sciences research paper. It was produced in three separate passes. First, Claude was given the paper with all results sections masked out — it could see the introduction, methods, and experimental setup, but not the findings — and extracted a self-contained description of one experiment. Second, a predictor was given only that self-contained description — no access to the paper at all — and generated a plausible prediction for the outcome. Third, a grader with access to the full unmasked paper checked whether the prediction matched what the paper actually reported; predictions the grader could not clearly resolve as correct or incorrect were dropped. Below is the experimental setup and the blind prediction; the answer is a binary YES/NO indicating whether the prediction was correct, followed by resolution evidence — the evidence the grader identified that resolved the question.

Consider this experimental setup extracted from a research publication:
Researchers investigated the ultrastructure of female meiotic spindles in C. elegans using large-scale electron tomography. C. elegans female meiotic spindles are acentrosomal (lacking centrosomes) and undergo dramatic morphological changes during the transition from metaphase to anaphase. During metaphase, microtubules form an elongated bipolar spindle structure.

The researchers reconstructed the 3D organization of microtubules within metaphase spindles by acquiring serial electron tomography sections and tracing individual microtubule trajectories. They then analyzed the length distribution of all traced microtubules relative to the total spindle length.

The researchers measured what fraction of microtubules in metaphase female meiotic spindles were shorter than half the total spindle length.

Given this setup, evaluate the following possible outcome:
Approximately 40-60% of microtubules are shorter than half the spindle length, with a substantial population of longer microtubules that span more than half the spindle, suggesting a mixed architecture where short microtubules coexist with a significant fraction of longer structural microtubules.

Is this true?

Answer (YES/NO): NO